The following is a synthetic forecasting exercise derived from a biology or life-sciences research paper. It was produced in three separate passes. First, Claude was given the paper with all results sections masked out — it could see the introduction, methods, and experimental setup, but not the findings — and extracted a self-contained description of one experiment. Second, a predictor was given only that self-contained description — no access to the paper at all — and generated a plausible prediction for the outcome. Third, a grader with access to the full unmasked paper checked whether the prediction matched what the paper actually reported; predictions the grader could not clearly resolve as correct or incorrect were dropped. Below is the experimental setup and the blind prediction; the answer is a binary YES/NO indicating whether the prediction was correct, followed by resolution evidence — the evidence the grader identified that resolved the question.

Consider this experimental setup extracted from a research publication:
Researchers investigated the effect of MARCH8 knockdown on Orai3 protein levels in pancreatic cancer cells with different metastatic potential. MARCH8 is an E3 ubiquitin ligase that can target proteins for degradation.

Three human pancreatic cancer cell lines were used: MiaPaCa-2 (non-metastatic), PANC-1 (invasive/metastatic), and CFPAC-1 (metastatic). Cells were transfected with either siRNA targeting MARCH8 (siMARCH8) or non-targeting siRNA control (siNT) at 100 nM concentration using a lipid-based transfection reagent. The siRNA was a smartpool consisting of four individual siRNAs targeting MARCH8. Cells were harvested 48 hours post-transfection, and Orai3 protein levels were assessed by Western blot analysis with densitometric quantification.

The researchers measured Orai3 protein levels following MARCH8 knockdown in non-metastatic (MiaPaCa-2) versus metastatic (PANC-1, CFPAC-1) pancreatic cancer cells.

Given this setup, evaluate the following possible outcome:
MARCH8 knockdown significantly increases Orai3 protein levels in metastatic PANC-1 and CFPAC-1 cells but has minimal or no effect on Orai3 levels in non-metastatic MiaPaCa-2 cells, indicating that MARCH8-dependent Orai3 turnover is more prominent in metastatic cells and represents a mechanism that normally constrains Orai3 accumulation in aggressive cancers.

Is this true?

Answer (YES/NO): NO